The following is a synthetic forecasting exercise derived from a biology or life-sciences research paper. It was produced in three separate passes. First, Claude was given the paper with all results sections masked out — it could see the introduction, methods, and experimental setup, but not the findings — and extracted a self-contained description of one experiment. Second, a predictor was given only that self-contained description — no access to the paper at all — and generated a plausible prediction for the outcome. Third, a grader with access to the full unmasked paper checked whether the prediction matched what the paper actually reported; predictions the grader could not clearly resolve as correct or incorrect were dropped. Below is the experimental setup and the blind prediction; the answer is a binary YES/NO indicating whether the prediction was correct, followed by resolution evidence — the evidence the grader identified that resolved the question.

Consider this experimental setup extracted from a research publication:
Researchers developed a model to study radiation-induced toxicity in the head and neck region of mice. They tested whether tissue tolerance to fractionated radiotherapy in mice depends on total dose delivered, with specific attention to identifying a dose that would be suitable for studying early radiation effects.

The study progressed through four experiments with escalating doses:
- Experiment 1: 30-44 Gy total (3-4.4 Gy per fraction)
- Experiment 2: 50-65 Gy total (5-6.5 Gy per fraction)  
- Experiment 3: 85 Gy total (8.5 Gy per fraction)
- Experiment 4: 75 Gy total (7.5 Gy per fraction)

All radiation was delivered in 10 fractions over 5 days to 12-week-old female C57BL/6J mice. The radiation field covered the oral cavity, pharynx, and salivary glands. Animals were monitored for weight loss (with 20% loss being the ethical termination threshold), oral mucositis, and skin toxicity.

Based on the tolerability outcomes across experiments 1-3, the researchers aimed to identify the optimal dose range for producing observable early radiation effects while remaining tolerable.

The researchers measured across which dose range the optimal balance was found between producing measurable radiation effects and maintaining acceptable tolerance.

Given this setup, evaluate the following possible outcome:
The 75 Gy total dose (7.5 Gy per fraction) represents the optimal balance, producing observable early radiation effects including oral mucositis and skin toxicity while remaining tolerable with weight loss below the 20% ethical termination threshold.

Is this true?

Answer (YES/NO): YES